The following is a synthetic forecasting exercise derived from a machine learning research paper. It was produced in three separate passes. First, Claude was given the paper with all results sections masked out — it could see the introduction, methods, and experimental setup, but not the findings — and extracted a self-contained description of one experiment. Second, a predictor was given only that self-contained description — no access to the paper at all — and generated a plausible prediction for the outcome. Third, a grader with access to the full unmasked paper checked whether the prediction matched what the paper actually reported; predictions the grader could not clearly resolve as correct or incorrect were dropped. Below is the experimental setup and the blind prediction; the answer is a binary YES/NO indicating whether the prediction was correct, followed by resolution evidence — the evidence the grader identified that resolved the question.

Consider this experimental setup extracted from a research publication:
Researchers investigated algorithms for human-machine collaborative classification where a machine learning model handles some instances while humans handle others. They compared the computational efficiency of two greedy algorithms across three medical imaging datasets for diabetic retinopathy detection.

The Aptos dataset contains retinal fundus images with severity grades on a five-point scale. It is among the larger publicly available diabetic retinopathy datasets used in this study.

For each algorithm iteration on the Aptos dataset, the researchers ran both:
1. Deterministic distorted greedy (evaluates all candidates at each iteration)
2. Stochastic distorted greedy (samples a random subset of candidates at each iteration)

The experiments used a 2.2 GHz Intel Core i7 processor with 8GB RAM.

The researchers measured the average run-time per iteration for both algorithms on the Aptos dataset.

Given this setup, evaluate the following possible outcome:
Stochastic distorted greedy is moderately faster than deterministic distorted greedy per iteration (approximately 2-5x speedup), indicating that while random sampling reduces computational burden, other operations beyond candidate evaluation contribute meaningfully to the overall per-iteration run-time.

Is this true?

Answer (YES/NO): NO